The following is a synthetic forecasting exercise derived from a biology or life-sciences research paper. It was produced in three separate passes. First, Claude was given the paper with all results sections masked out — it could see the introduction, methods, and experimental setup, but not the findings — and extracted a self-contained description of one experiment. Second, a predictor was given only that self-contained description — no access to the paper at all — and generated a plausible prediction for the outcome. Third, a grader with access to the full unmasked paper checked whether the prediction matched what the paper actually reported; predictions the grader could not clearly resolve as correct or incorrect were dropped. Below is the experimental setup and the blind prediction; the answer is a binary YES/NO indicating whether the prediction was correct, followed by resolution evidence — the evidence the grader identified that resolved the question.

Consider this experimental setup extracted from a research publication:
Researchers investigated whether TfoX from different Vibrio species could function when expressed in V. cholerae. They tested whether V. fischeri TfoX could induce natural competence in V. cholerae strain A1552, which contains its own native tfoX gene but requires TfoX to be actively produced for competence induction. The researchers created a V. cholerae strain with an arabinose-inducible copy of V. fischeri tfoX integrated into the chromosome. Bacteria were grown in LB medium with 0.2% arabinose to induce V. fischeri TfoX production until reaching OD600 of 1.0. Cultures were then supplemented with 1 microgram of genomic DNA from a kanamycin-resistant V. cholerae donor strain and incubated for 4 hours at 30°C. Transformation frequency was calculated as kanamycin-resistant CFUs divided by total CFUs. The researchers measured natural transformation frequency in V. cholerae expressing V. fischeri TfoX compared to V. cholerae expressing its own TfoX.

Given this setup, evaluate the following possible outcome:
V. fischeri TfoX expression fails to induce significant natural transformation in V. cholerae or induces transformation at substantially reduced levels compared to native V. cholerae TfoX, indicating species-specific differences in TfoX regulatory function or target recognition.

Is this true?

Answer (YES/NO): YES